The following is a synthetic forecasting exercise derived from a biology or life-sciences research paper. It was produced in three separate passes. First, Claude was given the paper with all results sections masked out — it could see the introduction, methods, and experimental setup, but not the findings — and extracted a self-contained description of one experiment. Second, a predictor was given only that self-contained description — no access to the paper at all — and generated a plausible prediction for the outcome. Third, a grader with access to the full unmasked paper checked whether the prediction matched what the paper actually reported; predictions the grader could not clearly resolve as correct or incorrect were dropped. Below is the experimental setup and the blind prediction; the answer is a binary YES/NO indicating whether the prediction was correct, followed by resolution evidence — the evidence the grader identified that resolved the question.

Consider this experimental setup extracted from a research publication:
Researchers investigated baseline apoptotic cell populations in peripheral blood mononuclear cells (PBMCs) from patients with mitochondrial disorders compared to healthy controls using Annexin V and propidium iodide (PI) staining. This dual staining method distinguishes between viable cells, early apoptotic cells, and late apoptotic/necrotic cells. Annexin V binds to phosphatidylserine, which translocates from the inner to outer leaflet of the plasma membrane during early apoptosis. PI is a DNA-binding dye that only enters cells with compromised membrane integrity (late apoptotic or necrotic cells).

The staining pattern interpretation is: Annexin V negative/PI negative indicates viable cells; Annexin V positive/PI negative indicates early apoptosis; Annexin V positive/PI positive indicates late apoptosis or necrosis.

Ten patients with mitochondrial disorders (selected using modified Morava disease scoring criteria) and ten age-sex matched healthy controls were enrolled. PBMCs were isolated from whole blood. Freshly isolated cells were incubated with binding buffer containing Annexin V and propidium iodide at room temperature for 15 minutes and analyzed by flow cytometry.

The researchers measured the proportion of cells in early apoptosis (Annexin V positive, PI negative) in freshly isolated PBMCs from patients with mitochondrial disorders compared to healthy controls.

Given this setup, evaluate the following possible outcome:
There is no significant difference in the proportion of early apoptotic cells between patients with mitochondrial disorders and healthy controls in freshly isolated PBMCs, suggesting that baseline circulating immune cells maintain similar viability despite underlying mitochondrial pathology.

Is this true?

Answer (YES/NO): NO